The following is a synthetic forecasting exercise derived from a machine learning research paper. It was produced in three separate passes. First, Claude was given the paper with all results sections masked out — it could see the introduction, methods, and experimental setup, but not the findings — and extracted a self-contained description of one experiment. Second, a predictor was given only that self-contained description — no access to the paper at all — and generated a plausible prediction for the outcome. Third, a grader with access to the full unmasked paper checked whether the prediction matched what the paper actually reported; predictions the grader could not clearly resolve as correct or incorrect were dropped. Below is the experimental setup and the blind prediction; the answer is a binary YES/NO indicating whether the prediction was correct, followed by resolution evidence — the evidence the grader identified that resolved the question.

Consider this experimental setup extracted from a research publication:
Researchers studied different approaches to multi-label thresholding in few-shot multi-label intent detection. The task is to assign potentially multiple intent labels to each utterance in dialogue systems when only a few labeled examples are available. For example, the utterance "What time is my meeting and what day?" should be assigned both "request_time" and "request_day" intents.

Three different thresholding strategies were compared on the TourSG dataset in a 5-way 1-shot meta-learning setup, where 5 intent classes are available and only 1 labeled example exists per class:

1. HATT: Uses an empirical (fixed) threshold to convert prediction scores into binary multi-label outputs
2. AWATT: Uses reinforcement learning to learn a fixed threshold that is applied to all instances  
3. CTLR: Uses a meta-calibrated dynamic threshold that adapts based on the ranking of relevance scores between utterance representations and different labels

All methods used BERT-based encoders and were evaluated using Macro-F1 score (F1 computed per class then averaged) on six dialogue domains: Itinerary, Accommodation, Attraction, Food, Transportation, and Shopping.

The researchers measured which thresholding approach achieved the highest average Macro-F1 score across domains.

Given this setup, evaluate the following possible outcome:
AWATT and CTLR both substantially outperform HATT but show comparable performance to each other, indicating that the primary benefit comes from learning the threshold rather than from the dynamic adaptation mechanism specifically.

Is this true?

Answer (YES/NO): NO